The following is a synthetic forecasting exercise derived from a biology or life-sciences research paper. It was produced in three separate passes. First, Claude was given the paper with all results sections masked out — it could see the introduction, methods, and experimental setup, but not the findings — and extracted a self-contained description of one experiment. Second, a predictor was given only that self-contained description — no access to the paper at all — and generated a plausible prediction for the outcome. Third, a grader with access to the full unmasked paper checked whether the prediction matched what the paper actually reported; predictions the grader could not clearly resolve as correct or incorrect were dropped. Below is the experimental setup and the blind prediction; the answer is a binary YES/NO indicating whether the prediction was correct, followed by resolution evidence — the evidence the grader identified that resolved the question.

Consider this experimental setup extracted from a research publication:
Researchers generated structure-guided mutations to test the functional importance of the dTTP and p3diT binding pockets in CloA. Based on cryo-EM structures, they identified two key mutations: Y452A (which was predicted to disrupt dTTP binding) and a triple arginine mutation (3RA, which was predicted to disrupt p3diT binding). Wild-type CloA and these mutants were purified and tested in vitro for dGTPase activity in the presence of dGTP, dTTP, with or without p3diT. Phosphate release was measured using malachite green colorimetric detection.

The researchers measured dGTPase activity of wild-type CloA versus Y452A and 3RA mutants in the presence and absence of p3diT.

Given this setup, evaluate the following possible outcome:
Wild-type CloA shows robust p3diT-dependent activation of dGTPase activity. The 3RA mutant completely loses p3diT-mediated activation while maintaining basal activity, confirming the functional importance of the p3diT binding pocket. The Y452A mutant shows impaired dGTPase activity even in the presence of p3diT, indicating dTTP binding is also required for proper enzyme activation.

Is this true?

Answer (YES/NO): NO